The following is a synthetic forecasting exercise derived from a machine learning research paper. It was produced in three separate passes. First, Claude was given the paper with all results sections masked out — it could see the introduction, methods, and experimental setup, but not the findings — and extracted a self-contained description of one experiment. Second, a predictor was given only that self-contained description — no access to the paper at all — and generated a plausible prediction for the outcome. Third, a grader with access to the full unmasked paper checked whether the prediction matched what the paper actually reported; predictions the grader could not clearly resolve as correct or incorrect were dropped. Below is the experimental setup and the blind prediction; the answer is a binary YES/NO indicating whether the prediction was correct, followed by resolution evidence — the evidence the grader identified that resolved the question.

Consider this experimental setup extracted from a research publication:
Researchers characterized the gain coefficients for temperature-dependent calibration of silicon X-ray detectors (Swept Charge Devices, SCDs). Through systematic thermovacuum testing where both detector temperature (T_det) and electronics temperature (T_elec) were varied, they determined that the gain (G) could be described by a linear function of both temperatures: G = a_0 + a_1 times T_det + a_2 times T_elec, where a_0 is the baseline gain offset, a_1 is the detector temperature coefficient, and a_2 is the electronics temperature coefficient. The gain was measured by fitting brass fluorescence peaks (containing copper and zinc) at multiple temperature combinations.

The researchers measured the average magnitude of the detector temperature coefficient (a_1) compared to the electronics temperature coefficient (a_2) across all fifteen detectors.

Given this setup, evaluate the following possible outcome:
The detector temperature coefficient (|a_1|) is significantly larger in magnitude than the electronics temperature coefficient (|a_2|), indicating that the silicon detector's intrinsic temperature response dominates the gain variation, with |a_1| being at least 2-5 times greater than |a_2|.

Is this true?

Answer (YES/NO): YES